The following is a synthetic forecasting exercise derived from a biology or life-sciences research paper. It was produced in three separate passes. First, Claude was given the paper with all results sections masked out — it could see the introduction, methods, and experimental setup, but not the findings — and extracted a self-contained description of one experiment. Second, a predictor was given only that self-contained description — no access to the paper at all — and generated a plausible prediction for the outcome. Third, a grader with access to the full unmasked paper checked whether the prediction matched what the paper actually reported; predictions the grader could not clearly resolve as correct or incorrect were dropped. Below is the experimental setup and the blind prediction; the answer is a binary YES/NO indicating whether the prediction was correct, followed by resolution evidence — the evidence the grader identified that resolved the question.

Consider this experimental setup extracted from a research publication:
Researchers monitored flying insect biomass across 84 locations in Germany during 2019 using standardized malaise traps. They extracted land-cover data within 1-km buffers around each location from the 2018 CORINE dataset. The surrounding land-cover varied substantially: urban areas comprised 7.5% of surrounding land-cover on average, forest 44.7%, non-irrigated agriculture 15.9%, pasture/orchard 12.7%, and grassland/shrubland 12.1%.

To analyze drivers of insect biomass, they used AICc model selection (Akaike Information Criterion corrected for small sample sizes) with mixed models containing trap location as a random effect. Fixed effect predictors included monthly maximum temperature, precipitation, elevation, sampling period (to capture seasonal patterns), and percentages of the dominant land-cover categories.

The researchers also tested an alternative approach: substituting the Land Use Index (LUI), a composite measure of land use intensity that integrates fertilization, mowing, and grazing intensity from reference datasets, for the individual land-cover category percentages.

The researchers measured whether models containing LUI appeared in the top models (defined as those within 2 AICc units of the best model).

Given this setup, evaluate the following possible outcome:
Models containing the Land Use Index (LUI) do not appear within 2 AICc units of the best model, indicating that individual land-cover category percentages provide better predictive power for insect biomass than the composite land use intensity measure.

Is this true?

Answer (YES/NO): YES